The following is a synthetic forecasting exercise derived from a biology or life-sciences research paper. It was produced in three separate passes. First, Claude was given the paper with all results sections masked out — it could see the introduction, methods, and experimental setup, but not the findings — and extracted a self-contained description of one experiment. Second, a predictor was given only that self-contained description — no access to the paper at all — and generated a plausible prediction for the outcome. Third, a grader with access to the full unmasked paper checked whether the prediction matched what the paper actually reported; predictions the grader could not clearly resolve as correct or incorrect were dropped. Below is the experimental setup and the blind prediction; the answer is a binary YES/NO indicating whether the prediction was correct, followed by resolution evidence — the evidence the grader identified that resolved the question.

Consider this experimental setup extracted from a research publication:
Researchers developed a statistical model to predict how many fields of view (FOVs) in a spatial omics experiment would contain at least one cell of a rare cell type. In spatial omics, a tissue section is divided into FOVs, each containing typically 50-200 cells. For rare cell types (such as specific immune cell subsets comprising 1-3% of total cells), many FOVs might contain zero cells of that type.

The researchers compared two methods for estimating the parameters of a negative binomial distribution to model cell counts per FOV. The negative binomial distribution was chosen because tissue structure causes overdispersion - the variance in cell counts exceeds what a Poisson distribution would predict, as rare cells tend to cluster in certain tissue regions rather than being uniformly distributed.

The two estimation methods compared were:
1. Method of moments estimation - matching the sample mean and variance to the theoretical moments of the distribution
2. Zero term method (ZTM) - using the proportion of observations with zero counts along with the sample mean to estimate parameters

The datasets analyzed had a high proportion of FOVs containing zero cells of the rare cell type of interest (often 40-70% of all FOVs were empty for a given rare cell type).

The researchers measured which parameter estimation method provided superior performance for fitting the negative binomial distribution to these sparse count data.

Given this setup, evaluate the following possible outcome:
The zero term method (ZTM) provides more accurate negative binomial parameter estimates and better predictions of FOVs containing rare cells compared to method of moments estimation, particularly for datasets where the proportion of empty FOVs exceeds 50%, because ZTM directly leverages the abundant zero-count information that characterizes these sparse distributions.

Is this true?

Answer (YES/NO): YES